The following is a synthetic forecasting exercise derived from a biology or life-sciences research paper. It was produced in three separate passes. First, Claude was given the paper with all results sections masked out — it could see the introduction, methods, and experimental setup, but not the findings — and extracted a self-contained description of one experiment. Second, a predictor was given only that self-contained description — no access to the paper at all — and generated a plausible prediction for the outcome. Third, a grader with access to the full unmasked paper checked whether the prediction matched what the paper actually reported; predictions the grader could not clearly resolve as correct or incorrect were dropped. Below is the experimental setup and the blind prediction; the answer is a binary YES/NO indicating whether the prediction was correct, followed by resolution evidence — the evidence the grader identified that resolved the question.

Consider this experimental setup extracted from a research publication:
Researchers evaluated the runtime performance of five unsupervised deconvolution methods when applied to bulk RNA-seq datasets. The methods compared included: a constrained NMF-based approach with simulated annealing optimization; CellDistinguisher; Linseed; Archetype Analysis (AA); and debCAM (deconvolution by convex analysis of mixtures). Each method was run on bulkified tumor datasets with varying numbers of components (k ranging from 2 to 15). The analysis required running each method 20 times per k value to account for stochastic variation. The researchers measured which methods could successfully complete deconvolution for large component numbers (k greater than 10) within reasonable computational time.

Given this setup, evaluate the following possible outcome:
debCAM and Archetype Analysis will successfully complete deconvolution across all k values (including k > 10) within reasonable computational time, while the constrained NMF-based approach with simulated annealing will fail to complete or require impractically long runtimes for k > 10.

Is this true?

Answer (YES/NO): NO